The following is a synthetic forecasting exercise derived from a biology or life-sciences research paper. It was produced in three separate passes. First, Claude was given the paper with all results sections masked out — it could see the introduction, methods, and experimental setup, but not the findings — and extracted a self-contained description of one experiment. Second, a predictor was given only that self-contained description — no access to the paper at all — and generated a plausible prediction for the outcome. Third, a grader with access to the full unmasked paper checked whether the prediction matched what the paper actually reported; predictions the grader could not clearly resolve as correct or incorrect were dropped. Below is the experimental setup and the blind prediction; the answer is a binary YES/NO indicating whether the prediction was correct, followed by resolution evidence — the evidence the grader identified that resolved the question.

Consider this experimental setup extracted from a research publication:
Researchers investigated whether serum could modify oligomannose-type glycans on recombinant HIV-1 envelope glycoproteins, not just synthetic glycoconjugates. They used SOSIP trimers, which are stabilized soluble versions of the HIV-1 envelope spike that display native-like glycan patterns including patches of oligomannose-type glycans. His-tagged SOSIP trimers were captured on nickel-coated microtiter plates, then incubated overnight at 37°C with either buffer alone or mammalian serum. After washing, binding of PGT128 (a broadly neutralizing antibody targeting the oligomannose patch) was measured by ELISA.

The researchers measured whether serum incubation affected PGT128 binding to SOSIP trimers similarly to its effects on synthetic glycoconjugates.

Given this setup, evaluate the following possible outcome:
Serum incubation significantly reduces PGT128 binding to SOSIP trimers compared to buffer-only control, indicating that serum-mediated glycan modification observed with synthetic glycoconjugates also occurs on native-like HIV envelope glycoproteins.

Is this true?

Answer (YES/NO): NO